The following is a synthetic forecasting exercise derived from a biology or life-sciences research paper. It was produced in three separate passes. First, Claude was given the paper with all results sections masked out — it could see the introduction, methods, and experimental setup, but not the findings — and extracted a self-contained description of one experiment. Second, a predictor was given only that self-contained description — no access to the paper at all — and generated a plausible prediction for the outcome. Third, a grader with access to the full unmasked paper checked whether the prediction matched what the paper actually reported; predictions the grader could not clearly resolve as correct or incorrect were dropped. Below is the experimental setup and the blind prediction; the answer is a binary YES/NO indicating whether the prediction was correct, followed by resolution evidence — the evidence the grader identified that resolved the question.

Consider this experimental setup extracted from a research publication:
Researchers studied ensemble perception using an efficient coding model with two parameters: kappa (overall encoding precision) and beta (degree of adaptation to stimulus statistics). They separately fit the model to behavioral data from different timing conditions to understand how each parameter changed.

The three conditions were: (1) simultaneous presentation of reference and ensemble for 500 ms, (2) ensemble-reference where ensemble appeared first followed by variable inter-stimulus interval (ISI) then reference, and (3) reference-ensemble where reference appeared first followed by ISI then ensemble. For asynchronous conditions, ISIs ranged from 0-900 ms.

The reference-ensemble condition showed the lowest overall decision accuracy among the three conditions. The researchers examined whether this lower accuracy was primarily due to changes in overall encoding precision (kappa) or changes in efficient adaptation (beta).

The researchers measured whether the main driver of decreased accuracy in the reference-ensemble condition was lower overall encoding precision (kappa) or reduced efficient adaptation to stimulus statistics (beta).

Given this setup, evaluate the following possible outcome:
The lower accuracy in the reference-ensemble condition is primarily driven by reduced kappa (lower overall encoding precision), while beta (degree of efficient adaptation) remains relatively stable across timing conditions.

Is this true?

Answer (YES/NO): NO